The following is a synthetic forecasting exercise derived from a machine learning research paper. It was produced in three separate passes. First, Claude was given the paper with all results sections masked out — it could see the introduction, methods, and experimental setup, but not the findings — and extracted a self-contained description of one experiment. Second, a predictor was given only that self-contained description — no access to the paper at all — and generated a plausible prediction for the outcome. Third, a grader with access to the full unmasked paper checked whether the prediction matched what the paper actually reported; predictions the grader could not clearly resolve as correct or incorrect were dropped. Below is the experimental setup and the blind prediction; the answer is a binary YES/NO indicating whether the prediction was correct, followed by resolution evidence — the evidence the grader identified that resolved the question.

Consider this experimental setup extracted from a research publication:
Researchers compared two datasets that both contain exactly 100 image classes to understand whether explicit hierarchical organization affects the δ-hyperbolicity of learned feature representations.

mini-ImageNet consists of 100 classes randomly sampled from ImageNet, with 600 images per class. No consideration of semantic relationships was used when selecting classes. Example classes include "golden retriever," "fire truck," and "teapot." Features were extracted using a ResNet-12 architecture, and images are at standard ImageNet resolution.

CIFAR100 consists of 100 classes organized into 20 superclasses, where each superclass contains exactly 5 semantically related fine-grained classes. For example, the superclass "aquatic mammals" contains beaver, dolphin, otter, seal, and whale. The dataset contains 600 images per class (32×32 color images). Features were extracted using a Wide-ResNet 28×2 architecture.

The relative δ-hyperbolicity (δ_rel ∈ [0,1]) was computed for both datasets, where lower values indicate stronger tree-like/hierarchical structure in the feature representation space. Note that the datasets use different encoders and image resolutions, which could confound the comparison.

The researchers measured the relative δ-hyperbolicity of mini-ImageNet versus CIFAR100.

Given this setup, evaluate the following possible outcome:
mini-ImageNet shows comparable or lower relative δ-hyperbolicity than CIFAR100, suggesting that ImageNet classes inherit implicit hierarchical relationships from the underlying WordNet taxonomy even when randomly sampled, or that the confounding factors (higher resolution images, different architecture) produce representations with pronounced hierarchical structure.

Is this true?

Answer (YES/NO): NO